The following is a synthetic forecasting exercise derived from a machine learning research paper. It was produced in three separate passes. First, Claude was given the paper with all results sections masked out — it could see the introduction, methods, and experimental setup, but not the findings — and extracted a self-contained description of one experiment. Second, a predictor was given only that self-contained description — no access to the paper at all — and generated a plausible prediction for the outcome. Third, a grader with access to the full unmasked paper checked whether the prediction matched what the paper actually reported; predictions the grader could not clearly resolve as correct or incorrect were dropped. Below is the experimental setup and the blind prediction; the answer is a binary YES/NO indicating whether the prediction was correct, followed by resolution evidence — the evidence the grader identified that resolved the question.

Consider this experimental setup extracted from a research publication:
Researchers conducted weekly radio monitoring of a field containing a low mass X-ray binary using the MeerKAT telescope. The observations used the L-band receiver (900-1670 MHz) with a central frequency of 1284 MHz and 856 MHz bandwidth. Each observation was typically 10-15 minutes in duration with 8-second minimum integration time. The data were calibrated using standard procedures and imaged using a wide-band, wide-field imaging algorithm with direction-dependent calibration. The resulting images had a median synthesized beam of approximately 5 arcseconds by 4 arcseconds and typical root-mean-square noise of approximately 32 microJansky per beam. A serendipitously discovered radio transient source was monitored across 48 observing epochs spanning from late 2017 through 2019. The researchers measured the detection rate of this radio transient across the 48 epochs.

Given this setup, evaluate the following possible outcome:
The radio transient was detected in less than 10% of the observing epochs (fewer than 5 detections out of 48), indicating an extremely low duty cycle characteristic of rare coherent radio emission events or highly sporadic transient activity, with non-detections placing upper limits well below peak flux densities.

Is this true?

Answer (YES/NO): NO